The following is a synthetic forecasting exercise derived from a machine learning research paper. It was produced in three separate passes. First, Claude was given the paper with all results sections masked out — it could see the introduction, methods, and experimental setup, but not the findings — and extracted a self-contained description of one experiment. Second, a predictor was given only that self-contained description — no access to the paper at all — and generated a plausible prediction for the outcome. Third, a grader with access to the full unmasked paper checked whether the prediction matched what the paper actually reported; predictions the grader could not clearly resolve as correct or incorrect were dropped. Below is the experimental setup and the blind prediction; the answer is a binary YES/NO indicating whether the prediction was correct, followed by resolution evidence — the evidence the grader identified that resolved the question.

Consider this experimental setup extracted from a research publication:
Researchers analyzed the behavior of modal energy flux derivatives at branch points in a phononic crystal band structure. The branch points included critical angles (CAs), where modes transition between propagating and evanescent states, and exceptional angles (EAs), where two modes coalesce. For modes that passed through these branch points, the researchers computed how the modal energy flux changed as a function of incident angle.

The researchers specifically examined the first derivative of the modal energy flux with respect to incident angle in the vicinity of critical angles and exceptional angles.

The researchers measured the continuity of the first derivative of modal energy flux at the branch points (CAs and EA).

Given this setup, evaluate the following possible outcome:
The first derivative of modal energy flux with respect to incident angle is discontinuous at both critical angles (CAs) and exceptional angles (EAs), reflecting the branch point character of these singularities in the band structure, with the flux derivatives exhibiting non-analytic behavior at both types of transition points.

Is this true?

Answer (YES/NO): YES